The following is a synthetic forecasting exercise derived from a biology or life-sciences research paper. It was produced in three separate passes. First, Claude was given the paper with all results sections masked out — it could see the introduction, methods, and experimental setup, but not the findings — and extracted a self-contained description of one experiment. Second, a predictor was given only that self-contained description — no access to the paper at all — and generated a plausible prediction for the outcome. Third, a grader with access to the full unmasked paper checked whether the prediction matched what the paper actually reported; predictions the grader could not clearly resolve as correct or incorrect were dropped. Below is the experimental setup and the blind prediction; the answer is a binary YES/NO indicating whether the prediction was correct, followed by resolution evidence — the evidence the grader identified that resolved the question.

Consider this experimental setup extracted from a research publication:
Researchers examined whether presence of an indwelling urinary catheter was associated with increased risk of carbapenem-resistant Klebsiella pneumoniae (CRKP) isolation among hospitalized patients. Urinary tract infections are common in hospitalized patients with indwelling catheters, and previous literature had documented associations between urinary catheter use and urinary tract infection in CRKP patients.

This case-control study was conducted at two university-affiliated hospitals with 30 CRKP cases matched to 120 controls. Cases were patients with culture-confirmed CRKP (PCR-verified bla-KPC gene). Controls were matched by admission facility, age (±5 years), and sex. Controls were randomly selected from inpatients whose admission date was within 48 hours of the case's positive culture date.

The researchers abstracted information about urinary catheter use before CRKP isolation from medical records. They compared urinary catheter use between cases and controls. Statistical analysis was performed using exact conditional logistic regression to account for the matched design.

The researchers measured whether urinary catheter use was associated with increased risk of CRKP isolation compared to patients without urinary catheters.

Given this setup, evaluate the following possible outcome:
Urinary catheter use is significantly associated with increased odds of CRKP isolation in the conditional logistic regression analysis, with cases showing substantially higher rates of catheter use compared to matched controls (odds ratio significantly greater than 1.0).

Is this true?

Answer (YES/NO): NO